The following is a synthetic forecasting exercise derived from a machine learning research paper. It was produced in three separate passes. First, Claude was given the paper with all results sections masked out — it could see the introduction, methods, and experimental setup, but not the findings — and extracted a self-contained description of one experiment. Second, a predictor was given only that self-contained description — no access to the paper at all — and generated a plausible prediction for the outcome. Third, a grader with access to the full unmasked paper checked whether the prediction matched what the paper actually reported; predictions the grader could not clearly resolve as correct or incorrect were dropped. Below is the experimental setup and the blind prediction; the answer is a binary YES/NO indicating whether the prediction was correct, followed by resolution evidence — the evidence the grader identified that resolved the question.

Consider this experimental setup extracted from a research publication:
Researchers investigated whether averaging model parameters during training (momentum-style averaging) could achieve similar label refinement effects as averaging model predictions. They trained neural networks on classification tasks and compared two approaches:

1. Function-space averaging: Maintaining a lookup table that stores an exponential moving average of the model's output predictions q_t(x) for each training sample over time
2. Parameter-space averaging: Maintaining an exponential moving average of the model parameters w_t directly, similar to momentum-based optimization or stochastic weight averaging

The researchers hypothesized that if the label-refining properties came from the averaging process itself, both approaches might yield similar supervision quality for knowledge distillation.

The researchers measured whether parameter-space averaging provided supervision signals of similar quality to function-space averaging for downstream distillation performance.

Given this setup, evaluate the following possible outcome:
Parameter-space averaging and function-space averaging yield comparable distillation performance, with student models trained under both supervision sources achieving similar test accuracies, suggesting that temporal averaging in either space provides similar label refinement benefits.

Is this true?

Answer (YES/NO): NO